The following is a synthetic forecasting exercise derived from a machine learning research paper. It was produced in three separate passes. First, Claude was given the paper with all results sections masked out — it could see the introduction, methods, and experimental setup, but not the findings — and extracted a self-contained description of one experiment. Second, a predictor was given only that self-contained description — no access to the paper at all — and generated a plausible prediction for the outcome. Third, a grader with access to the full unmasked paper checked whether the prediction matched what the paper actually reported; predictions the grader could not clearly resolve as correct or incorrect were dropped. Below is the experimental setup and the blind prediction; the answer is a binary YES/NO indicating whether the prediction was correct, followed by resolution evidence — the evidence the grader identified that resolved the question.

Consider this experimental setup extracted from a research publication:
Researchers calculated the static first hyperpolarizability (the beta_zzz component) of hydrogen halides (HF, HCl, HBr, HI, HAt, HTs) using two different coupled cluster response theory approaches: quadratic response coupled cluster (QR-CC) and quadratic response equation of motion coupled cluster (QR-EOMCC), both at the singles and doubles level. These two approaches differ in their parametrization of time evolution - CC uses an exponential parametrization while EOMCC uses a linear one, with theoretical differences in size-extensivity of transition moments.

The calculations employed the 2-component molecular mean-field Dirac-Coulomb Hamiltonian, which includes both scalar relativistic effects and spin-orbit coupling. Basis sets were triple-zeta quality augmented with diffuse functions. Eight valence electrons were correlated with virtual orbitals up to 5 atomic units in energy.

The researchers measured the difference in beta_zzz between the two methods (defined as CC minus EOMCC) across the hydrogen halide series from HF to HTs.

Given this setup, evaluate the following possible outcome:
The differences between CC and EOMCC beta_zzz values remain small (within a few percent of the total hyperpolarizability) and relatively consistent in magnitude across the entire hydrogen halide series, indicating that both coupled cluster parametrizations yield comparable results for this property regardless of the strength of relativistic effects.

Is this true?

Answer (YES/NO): NO